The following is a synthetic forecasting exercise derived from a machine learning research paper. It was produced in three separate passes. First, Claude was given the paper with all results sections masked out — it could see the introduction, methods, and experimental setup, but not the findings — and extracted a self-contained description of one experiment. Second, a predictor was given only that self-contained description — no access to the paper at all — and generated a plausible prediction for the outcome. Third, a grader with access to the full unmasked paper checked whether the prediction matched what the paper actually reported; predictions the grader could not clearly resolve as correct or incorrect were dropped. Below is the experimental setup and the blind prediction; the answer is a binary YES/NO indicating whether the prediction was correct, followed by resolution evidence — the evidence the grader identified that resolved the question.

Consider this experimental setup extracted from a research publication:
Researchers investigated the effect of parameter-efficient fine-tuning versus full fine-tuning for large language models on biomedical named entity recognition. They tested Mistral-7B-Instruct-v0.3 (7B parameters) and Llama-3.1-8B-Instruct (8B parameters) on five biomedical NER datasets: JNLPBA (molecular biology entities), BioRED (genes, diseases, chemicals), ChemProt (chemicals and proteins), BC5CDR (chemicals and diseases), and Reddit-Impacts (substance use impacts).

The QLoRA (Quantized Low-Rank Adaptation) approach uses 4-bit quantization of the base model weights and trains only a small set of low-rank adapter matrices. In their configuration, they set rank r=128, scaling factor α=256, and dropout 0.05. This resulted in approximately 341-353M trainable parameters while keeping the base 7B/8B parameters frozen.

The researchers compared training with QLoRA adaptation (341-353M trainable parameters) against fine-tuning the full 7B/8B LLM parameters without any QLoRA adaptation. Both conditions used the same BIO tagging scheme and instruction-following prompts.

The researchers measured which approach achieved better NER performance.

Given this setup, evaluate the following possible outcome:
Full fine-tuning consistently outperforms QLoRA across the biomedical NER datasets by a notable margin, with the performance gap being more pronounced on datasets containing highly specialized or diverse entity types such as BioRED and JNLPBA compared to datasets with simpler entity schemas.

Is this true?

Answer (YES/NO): NO